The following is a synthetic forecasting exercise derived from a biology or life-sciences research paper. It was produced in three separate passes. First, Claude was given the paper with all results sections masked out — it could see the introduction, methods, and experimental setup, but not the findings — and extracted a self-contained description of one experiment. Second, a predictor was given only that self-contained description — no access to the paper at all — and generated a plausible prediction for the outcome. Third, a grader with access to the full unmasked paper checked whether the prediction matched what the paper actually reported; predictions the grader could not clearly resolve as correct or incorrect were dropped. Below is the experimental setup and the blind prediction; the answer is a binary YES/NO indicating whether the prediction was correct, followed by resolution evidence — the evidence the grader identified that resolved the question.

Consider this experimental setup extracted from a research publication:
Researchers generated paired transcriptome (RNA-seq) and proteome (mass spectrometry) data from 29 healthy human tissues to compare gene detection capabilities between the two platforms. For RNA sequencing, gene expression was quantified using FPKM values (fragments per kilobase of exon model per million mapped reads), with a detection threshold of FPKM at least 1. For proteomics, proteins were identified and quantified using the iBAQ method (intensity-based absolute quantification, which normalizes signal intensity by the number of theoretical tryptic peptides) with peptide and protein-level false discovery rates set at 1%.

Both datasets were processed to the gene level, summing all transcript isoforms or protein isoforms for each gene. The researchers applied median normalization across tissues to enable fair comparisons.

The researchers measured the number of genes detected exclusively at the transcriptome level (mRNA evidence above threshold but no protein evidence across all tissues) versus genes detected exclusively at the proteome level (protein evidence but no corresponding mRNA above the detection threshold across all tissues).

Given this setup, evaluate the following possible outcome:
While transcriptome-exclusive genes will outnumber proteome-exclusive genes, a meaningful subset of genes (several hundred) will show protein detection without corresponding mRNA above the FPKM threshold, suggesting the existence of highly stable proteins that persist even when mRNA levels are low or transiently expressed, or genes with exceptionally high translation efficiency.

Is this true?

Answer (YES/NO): YES